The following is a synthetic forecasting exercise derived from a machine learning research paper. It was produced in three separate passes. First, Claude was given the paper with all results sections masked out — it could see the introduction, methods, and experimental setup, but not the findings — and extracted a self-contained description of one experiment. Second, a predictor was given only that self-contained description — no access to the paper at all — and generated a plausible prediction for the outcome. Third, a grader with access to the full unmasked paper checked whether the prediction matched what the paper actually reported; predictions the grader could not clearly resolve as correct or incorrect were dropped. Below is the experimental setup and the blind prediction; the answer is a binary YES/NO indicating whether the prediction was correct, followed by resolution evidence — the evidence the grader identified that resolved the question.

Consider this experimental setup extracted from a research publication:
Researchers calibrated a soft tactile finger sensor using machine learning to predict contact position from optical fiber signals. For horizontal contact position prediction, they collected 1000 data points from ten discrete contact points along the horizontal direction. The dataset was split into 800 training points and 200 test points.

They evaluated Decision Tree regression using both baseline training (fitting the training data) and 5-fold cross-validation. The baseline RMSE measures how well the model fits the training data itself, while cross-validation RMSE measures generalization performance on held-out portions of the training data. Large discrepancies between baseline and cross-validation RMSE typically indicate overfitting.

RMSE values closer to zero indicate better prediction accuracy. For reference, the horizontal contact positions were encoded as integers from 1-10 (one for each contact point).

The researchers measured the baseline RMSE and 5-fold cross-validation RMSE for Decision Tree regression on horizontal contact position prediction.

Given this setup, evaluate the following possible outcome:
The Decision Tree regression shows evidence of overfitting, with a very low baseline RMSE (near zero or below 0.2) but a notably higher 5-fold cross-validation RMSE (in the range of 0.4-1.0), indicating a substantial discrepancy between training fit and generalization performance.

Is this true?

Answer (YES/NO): YES